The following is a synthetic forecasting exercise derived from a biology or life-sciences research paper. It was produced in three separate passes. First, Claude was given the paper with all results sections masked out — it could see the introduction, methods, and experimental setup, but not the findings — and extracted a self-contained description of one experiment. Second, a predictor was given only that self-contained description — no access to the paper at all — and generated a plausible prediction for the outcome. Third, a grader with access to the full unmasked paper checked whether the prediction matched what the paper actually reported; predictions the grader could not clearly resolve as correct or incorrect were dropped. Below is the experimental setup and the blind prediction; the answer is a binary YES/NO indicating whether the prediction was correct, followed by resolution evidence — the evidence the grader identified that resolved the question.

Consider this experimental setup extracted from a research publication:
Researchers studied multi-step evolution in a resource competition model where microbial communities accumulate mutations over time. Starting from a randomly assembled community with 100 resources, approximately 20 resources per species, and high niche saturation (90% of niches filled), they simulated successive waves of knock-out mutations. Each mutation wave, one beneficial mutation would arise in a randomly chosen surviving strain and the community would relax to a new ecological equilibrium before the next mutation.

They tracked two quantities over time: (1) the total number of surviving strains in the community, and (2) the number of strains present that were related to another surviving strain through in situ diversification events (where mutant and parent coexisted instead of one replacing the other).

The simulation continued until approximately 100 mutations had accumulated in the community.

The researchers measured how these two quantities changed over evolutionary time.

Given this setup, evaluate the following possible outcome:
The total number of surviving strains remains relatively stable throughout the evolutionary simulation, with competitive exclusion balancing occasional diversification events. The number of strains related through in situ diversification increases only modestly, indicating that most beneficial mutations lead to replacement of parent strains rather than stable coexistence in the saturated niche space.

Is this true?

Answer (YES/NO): NO